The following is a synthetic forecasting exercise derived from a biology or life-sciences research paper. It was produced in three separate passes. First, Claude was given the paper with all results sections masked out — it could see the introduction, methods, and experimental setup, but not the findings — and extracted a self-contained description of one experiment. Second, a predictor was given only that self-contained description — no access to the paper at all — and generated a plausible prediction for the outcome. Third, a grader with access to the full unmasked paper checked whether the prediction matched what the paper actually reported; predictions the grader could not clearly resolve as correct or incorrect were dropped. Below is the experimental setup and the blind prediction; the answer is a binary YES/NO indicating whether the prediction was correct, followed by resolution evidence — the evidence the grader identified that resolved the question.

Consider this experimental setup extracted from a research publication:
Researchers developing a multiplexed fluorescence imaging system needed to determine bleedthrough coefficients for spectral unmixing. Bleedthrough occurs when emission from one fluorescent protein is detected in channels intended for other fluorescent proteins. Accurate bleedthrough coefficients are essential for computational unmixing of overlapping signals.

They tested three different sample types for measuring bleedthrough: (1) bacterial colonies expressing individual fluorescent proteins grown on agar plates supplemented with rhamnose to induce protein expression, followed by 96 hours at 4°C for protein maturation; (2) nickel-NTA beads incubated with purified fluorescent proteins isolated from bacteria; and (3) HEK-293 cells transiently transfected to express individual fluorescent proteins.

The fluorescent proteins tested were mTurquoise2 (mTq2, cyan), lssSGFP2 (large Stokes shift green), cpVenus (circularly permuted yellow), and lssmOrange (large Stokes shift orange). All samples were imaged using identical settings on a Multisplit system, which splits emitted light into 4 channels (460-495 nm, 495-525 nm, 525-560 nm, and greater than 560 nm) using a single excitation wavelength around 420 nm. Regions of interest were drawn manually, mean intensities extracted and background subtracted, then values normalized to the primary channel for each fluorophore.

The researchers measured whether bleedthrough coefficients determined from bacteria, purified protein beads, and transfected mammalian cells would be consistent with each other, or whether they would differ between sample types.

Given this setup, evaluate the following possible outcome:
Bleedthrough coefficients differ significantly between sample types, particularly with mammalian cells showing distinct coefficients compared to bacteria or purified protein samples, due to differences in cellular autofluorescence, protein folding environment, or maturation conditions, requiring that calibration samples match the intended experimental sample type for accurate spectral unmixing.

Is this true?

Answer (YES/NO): NO